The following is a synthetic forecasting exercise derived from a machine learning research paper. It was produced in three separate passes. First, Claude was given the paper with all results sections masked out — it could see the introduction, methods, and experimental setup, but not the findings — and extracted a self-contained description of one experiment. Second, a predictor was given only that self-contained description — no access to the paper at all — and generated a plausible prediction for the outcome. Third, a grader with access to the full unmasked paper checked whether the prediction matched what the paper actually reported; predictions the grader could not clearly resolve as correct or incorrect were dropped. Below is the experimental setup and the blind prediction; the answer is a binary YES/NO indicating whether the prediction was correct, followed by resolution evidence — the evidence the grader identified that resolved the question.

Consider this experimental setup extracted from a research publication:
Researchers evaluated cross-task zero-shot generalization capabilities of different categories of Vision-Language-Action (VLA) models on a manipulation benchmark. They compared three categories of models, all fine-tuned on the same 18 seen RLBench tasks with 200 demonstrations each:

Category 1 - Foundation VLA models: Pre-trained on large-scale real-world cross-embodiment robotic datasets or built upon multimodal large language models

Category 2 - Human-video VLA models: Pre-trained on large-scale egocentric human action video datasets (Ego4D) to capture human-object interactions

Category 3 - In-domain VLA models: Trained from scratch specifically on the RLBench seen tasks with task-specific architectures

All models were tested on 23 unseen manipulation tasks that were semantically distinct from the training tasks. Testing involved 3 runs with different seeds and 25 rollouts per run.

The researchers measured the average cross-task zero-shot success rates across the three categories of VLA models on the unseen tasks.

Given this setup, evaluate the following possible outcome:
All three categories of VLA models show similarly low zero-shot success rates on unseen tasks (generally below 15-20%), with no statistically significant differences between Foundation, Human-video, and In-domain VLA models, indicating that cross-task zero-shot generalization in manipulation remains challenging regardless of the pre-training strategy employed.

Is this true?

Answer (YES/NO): NO